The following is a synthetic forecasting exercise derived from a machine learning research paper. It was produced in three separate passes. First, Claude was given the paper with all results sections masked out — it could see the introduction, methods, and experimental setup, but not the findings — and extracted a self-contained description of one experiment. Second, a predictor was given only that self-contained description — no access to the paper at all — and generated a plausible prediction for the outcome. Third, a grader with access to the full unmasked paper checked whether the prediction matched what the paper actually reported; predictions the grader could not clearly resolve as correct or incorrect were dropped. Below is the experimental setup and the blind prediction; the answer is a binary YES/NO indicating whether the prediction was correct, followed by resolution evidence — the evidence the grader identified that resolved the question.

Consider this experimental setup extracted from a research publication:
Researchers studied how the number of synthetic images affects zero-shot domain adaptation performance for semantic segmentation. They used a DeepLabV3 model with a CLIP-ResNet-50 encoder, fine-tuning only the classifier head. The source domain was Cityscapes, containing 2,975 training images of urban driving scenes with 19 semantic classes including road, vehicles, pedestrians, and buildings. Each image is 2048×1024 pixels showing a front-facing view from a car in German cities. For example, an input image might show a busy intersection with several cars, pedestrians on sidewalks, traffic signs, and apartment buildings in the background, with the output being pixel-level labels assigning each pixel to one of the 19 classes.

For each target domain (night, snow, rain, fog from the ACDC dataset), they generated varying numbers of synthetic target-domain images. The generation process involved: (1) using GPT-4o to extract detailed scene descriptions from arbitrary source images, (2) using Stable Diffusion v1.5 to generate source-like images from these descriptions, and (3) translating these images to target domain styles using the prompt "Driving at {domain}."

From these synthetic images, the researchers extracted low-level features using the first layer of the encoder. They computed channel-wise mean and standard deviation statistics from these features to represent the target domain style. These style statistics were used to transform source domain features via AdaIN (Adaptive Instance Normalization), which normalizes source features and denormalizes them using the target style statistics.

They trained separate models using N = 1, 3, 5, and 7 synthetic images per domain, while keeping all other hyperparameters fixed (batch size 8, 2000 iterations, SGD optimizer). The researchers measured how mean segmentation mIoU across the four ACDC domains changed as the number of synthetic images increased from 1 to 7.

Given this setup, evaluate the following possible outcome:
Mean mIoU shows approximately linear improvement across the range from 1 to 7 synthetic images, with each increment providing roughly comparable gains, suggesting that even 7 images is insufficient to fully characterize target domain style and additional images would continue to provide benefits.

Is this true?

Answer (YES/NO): NO